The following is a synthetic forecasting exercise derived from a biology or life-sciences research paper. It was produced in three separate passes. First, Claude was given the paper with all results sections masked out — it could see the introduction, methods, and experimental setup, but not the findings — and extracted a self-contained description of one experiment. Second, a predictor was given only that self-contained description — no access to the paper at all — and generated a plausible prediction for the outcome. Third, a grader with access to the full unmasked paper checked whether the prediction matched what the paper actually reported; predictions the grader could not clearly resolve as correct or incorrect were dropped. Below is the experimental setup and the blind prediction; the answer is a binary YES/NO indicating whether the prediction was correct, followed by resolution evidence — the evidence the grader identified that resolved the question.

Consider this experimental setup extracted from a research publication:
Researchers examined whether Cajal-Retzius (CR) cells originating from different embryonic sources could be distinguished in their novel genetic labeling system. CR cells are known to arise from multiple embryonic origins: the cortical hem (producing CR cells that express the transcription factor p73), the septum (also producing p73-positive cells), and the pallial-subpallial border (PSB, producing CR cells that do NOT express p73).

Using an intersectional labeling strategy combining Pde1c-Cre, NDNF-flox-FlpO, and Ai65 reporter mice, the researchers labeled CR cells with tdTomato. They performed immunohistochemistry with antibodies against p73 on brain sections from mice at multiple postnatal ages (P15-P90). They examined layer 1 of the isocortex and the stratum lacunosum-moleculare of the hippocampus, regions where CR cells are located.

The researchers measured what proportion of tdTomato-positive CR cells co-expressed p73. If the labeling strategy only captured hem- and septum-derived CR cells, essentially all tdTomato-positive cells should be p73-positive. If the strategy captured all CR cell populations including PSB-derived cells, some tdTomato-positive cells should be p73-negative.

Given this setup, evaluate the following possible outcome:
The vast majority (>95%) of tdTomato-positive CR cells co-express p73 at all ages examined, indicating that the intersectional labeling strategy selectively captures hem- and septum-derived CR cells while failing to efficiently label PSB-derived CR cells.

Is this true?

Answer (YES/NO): YES